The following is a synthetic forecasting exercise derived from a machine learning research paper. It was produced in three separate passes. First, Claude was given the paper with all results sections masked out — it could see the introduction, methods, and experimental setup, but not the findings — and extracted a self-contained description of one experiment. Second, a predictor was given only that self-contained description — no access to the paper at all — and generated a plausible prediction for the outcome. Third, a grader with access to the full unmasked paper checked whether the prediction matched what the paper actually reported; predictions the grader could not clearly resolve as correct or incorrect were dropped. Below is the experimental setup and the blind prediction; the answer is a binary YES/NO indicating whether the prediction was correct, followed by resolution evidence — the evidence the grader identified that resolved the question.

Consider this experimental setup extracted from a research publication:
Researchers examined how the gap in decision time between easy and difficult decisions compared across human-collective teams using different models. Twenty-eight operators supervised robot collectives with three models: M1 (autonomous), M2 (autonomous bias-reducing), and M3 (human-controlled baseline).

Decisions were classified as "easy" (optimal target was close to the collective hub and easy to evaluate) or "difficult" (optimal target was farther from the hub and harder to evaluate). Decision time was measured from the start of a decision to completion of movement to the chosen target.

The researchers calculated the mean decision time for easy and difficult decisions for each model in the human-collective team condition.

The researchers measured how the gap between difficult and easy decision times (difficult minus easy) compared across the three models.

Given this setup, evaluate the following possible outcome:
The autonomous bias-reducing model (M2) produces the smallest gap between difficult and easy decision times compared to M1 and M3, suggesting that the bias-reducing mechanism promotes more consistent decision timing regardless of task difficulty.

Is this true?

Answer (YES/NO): YES